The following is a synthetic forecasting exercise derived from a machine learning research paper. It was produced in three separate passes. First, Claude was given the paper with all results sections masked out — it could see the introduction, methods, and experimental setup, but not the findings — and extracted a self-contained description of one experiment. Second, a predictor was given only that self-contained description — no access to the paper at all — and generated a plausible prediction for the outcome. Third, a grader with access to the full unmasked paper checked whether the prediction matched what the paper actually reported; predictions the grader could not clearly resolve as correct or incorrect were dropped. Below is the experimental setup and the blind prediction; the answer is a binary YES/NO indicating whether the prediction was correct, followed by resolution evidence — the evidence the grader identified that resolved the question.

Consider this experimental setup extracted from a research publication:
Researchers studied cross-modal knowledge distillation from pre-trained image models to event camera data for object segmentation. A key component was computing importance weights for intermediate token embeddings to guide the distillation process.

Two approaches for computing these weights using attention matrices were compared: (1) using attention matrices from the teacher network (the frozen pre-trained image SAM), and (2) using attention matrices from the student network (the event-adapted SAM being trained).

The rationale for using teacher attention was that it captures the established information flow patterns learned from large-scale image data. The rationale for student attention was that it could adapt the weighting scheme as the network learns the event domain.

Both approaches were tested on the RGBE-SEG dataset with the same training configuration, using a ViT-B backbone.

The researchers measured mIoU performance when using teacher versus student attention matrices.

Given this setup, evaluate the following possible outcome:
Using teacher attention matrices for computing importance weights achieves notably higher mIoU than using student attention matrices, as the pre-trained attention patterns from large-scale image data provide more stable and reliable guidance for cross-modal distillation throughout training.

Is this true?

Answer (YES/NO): YES